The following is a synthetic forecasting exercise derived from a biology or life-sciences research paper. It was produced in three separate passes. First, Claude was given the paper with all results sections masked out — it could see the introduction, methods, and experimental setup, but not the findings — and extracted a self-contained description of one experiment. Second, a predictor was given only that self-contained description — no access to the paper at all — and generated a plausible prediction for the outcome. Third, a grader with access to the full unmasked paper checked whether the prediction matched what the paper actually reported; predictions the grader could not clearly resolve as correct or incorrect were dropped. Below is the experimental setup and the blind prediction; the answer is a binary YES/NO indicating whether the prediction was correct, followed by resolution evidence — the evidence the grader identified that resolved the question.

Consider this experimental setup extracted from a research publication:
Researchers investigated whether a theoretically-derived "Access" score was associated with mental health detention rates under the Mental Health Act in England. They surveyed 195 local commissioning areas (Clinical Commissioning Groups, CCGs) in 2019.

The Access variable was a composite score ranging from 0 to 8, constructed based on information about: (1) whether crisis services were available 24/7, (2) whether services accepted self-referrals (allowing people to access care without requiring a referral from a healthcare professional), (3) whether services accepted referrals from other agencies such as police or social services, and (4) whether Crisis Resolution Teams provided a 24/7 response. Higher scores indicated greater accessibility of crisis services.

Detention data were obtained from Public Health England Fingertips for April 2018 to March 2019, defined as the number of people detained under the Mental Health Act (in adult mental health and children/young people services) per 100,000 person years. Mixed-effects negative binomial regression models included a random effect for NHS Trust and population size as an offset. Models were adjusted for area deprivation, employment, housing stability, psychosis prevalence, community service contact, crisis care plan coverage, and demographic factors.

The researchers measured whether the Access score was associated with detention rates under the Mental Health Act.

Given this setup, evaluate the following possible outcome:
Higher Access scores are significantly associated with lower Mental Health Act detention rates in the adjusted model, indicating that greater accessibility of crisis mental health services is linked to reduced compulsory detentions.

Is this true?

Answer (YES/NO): NO